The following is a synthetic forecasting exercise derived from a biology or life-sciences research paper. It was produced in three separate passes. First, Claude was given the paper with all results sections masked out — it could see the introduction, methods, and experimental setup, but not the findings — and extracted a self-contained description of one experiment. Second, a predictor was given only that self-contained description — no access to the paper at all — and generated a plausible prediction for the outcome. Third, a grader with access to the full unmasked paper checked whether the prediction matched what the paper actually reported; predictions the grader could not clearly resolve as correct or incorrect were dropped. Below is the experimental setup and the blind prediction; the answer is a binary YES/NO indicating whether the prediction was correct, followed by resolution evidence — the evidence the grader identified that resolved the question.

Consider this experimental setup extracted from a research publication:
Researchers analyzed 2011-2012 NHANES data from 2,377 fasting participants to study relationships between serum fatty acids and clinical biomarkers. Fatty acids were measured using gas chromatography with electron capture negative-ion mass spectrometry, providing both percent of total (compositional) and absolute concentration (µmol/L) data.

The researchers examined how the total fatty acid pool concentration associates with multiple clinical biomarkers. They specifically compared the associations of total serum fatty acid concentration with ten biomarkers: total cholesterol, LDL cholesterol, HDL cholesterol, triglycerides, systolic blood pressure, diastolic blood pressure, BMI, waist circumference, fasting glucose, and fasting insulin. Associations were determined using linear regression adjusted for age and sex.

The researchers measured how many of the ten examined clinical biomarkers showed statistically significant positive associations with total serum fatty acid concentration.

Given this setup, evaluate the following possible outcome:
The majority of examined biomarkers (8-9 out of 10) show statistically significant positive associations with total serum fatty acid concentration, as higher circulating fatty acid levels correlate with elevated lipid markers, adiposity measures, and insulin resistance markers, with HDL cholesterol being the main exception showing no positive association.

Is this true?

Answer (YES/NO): YES